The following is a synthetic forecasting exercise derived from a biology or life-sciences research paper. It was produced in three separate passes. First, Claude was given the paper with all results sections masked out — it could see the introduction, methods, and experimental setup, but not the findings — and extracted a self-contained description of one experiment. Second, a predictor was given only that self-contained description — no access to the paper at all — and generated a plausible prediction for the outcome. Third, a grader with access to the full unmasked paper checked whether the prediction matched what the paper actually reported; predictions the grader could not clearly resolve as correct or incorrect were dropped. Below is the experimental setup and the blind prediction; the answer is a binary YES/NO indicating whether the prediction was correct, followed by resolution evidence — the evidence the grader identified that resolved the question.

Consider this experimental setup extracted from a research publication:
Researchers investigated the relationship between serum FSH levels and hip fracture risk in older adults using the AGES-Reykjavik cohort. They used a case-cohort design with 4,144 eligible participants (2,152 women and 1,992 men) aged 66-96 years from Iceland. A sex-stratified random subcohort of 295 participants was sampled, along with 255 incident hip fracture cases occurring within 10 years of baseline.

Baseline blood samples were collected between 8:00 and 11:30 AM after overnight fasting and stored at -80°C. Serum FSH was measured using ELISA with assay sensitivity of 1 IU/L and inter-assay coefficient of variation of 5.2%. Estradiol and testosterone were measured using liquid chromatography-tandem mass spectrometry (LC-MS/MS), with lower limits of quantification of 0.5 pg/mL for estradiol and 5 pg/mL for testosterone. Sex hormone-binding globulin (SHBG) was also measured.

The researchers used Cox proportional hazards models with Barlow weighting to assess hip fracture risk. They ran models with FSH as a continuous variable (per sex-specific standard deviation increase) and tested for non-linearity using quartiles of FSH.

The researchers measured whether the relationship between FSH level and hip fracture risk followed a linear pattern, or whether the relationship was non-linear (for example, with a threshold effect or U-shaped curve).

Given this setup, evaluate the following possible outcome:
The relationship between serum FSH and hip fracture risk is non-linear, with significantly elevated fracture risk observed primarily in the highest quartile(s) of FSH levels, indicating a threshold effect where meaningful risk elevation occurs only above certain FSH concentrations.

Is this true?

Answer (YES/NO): NO